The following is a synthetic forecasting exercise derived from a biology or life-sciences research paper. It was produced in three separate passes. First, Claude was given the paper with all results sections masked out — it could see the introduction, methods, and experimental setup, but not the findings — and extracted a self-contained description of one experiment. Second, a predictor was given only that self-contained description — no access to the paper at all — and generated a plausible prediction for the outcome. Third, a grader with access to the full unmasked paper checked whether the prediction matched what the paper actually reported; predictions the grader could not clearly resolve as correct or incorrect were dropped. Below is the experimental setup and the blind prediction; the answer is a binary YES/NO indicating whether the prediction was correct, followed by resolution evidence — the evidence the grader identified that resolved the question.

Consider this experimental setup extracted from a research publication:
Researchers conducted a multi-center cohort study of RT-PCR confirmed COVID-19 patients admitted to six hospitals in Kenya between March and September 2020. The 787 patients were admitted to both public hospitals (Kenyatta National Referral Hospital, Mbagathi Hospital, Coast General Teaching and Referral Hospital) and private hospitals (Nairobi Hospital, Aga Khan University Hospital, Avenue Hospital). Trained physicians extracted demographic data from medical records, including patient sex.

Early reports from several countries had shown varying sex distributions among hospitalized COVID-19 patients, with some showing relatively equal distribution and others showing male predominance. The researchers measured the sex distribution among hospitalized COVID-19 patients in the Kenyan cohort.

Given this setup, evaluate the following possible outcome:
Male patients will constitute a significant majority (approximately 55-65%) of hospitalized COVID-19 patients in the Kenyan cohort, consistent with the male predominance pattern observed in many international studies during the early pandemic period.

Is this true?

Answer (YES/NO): YES